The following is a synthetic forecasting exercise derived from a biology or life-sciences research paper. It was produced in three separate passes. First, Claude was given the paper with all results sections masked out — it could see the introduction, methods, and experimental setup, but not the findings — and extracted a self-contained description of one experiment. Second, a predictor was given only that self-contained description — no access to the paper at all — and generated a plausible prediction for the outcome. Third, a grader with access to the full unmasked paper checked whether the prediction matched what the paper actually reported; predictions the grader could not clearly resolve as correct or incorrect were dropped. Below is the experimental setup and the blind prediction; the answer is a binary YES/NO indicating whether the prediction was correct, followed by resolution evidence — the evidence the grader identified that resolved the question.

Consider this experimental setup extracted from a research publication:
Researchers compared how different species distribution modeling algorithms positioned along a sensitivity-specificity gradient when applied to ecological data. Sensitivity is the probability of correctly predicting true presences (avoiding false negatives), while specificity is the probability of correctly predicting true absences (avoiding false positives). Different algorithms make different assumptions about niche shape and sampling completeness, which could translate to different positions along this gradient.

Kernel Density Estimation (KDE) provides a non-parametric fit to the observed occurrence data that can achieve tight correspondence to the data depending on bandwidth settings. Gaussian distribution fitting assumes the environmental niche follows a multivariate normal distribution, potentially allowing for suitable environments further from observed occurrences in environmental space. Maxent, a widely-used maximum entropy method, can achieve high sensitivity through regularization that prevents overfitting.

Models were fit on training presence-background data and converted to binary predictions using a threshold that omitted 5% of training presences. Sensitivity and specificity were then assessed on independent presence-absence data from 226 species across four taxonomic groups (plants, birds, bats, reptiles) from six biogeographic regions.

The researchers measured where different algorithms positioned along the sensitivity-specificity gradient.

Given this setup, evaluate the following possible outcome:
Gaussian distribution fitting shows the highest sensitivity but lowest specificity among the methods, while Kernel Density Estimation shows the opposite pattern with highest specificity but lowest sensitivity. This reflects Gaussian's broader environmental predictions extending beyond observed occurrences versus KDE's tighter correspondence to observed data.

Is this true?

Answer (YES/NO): NO